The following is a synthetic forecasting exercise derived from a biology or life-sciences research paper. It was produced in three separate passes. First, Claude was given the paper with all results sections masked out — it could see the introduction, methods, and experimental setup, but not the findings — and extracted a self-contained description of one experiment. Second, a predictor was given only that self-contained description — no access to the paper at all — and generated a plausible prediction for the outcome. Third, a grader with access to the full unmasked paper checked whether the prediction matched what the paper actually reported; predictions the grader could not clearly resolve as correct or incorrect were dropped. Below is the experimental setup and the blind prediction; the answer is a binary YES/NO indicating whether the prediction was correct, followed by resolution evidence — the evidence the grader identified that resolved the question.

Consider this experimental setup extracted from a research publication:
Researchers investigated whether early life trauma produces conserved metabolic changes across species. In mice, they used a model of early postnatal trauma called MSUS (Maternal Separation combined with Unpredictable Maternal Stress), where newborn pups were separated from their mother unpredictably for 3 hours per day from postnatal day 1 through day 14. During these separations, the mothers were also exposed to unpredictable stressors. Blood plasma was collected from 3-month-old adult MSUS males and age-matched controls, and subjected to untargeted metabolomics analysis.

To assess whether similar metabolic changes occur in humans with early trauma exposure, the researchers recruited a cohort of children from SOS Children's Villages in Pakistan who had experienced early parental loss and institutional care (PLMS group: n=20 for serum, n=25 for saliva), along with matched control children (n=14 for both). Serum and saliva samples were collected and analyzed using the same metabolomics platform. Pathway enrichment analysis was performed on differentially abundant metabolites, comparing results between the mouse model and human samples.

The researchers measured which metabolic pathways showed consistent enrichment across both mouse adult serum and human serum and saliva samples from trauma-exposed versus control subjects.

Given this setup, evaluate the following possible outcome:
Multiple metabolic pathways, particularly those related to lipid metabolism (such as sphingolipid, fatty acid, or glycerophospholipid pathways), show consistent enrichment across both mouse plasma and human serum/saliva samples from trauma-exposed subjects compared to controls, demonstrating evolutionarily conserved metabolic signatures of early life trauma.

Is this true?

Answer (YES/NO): YES